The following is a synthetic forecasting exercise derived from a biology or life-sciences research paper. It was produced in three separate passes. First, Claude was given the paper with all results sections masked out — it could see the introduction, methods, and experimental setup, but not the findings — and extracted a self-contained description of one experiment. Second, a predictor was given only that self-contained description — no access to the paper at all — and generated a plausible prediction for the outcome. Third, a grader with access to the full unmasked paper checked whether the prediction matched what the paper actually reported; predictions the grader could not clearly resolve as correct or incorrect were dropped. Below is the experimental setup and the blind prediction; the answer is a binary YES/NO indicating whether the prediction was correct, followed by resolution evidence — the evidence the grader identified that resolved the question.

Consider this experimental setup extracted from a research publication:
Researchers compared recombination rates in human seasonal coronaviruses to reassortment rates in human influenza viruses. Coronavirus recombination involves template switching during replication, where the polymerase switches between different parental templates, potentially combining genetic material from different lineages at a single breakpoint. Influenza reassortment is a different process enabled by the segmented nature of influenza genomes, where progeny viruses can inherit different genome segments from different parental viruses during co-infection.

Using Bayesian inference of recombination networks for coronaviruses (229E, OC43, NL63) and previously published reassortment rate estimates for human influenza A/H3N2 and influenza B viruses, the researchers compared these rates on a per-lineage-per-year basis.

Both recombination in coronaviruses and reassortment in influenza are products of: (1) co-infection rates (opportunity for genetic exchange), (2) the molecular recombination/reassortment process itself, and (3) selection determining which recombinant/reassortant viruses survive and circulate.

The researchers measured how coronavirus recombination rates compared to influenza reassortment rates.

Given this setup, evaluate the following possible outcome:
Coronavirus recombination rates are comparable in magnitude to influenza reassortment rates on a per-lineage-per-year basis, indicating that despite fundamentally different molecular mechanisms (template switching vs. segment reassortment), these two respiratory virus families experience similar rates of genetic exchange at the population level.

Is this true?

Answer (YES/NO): YES